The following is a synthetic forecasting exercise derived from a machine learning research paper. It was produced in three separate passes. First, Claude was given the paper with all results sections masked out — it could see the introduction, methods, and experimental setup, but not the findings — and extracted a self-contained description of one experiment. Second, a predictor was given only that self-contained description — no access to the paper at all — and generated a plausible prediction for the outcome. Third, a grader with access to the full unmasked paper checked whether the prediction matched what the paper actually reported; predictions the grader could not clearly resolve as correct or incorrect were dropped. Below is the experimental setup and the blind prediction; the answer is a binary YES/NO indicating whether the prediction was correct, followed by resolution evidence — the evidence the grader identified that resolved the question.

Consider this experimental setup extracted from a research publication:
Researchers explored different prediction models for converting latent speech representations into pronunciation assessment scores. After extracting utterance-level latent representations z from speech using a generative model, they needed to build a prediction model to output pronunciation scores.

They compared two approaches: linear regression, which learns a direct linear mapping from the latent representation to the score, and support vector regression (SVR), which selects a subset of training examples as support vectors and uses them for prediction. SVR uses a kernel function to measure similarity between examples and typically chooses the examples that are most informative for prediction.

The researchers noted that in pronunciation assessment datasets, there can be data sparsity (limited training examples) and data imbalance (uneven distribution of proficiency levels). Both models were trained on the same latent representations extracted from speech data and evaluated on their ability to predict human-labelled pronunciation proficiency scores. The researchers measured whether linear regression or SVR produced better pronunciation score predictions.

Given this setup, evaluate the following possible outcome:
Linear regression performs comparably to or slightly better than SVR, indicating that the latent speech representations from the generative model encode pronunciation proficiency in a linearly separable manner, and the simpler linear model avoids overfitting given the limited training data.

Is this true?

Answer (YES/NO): NO